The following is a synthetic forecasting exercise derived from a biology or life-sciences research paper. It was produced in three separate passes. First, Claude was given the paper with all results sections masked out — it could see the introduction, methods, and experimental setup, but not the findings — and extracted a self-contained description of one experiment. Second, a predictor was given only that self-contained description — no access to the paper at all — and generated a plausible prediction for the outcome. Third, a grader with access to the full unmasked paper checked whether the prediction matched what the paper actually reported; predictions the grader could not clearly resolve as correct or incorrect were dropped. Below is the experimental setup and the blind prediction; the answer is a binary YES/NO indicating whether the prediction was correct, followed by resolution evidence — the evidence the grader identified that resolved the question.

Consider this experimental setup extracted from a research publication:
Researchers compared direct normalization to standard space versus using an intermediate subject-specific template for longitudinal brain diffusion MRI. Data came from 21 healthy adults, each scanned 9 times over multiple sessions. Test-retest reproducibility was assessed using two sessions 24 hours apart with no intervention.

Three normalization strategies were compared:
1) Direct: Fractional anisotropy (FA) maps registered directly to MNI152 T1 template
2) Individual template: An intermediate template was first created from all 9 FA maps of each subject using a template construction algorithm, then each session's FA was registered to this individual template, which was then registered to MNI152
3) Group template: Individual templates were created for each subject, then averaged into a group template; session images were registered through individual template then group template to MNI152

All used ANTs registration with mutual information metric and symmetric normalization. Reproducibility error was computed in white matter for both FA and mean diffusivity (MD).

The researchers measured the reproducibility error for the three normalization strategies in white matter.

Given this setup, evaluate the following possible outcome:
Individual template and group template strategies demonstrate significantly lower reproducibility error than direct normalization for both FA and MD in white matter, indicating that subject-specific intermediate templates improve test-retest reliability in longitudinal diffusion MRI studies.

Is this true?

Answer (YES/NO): NO